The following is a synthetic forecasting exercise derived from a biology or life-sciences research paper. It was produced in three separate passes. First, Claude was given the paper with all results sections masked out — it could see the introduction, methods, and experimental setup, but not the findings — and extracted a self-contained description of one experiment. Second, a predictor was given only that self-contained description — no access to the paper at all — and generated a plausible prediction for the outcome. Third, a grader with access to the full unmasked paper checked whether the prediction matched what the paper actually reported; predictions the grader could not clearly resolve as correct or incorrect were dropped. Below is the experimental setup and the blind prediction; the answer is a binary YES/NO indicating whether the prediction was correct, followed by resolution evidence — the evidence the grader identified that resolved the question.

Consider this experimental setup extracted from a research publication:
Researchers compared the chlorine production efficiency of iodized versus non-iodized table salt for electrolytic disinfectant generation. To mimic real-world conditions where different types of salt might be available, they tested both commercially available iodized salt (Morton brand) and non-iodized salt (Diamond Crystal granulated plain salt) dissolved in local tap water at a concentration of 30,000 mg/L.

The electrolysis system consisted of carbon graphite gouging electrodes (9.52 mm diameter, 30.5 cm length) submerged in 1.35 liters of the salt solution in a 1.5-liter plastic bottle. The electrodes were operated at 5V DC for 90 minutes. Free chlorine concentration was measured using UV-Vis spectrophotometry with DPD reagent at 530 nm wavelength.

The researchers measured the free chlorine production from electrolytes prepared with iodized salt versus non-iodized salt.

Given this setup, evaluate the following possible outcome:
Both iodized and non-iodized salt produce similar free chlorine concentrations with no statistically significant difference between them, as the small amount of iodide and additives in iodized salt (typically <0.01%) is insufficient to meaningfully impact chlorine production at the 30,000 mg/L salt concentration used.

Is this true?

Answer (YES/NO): YES